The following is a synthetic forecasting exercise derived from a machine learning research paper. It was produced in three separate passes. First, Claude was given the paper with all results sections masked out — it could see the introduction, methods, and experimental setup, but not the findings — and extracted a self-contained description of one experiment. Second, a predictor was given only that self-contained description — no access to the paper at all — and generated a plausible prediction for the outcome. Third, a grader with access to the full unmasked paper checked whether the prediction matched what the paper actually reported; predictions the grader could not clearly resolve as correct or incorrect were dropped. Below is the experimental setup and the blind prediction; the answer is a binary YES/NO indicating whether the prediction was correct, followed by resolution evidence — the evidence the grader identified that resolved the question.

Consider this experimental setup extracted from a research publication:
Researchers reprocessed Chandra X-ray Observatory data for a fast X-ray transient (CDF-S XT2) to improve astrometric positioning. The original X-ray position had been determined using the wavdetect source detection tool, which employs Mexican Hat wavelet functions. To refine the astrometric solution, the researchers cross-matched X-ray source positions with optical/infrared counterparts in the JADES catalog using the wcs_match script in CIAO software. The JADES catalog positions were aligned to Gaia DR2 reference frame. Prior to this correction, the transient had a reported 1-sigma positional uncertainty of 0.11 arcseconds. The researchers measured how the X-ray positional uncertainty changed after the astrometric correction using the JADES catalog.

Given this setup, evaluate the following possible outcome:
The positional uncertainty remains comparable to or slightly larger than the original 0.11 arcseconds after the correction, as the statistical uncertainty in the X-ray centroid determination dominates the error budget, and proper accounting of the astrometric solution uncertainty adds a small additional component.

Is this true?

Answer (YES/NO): NO